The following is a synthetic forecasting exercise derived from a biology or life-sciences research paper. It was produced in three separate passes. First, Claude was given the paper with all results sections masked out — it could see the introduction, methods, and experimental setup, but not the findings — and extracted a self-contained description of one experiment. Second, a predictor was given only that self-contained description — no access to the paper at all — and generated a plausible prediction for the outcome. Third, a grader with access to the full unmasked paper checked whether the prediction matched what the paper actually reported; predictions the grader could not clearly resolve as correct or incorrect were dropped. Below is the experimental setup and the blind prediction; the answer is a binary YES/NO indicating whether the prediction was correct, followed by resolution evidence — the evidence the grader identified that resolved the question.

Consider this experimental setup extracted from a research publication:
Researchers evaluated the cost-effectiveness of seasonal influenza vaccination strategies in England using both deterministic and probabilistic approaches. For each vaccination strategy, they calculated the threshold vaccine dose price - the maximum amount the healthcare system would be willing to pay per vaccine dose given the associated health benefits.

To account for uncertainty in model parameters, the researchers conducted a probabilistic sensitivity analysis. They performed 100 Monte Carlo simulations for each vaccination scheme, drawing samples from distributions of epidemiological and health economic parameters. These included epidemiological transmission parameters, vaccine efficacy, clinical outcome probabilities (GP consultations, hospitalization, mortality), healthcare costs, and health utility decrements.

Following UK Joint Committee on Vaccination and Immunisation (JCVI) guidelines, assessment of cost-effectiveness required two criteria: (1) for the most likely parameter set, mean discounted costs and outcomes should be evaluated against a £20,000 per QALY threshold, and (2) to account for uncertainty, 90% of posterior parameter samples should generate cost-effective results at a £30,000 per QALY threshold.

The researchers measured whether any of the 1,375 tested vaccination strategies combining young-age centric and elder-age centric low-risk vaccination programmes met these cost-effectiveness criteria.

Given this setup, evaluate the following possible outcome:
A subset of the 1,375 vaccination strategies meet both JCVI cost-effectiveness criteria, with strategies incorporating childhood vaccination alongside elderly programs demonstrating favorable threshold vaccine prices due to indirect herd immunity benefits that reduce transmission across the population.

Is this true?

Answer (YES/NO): NO